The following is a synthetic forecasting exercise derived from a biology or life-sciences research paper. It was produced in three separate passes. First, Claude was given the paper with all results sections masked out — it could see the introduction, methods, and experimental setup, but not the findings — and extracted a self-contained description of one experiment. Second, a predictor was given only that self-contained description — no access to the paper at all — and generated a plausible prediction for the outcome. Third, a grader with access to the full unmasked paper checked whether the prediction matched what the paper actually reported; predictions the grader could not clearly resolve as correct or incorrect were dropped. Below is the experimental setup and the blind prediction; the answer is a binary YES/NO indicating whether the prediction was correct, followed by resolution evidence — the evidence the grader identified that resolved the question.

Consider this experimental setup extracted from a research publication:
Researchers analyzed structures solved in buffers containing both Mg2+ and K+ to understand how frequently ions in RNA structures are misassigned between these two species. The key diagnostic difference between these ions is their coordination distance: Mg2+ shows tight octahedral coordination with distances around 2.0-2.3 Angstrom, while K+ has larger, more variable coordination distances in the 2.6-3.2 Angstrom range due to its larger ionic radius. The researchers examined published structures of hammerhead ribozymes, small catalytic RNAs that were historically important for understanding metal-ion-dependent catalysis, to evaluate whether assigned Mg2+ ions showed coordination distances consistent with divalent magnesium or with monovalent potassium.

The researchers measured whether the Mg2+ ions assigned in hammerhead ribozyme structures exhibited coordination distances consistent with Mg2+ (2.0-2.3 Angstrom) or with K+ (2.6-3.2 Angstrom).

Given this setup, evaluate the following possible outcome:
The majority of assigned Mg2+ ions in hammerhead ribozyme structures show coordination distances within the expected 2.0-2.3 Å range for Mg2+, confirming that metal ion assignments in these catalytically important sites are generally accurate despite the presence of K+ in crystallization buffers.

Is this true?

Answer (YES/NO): NO